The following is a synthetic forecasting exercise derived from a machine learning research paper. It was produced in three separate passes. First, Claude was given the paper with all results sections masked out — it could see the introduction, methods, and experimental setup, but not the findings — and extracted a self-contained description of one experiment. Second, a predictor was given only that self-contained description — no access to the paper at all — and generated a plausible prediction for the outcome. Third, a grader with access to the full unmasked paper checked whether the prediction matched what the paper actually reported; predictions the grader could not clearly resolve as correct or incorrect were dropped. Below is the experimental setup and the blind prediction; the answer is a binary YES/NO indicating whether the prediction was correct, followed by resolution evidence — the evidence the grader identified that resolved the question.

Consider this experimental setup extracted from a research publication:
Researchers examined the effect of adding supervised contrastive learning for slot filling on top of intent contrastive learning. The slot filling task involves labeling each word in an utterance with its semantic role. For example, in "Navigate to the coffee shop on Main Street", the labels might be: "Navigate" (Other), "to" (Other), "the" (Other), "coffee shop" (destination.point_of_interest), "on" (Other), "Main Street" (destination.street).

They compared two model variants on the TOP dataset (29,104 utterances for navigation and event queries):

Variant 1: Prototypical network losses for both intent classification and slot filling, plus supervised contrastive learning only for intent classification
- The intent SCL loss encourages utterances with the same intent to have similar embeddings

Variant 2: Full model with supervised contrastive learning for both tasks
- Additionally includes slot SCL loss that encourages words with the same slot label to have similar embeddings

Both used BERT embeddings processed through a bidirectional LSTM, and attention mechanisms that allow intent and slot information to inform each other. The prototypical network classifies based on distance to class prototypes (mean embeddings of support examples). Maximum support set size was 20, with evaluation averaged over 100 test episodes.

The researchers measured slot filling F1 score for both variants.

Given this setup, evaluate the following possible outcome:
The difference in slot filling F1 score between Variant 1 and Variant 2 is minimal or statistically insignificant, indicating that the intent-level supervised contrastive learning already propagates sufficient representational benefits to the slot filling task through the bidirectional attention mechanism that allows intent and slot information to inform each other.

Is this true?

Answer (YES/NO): NO